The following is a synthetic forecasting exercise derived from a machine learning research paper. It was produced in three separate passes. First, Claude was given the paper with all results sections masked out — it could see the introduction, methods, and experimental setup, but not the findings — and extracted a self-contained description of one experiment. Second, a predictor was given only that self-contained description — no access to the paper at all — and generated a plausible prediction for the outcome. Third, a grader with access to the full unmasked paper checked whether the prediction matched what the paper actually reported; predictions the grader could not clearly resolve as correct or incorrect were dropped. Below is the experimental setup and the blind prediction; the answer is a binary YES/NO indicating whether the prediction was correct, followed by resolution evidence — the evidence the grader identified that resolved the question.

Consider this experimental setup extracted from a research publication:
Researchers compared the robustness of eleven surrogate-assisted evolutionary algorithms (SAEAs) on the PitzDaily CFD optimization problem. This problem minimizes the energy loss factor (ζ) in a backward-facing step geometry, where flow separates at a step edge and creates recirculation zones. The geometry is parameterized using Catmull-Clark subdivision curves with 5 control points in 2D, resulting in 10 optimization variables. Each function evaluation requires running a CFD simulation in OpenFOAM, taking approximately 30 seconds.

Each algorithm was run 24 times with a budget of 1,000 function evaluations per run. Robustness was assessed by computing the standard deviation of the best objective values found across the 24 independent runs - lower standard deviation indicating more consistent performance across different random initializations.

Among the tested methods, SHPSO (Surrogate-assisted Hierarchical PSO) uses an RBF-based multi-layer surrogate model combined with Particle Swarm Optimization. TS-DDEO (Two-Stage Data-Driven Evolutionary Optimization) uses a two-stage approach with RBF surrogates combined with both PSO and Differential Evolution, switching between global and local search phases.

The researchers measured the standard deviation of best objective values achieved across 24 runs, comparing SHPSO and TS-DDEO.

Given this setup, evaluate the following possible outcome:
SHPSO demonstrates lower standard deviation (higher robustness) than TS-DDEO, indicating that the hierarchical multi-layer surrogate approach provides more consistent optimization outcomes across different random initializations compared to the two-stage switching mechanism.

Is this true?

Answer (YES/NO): YES